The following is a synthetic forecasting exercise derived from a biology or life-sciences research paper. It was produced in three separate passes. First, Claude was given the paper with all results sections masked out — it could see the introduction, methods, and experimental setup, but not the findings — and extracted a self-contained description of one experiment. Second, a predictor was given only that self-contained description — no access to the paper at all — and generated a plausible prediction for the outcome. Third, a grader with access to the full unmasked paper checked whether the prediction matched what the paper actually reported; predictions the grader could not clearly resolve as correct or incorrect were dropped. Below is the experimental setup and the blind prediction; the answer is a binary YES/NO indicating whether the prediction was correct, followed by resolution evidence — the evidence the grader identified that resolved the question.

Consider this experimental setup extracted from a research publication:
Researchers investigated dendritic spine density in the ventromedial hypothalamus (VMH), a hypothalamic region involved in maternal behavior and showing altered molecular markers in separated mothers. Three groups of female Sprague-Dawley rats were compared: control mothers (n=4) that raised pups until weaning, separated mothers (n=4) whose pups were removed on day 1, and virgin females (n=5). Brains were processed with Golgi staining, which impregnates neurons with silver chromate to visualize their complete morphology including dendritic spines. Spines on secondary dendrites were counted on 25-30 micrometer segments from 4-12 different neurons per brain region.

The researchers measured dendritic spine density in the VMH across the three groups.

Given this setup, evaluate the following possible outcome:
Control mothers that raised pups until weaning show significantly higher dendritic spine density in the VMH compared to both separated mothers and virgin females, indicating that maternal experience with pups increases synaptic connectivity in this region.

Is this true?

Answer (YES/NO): NO